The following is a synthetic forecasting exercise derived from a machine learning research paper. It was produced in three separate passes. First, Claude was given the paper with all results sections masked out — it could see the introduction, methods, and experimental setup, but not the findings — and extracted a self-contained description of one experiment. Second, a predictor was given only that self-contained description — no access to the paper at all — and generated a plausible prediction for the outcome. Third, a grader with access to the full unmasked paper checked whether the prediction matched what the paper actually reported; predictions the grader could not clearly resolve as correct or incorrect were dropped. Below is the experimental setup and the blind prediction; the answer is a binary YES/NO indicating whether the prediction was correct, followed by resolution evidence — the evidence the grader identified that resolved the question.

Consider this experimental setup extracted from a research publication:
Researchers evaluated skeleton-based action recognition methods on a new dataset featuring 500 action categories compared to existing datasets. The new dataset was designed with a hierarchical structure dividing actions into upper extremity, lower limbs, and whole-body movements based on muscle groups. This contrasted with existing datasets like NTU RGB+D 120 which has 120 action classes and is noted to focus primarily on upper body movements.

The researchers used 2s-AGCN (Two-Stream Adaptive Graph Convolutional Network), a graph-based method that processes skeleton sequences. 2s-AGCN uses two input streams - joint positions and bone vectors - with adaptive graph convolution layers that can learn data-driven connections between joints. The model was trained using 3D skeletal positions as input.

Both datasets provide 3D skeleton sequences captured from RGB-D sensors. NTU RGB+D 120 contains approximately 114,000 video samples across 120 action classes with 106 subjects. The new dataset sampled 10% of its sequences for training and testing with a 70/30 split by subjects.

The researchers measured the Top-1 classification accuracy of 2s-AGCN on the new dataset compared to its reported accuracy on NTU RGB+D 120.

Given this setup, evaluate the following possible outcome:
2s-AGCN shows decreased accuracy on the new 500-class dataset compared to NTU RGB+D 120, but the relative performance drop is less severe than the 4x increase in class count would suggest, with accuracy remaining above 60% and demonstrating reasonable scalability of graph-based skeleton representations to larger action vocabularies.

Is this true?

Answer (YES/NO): YES